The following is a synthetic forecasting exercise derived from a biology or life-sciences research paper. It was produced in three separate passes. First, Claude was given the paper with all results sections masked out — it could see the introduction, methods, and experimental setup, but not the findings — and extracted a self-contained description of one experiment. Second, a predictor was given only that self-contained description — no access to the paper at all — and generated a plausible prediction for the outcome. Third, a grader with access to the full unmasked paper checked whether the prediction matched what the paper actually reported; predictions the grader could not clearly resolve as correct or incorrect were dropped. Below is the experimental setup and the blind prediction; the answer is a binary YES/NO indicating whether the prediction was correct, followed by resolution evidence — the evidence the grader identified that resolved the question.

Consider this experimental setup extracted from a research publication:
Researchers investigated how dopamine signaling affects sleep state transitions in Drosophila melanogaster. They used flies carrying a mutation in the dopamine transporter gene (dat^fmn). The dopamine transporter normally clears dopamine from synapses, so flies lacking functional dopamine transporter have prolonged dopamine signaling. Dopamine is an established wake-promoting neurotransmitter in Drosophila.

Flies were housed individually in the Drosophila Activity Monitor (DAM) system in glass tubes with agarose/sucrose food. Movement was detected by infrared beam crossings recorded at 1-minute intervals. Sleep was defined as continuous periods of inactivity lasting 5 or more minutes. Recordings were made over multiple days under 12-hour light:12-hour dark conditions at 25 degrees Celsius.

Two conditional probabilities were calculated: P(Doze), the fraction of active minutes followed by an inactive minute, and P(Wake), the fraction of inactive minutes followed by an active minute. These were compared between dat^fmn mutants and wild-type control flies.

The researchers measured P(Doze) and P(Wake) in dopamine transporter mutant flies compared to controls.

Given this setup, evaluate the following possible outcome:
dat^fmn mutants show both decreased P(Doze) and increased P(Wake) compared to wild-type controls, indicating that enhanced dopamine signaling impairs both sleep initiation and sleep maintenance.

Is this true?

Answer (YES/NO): NO